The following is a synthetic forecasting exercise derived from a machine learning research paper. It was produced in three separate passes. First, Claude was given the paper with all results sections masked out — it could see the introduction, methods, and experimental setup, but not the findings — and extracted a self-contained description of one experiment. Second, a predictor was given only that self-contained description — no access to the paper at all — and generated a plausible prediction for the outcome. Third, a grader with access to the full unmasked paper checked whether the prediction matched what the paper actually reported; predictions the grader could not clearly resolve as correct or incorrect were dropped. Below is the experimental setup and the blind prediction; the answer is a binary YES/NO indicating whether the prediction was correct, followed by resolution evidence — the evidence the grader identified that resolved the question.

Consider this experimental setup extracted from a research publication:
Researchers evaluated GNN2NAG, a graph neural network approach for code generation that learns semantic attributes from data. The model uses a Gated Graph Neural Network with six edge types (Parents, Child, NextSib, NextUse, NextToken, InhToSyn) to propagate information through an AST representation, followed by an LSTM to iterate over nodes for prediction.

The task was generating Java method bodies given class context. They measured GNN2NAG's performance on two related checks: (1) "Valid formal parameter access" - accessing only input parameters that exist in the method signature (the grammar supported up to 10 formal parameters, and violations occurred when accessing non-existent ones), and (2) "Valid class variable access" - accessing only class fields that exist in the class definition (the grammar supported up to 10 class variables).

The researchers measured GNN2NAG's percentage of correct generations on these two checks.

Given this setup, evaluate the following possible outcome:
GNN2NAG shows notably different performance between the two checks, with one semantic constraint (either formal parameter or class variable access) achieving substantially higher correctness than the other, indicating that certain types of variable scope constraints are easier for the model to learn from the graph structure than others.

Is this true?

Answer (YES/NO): YES